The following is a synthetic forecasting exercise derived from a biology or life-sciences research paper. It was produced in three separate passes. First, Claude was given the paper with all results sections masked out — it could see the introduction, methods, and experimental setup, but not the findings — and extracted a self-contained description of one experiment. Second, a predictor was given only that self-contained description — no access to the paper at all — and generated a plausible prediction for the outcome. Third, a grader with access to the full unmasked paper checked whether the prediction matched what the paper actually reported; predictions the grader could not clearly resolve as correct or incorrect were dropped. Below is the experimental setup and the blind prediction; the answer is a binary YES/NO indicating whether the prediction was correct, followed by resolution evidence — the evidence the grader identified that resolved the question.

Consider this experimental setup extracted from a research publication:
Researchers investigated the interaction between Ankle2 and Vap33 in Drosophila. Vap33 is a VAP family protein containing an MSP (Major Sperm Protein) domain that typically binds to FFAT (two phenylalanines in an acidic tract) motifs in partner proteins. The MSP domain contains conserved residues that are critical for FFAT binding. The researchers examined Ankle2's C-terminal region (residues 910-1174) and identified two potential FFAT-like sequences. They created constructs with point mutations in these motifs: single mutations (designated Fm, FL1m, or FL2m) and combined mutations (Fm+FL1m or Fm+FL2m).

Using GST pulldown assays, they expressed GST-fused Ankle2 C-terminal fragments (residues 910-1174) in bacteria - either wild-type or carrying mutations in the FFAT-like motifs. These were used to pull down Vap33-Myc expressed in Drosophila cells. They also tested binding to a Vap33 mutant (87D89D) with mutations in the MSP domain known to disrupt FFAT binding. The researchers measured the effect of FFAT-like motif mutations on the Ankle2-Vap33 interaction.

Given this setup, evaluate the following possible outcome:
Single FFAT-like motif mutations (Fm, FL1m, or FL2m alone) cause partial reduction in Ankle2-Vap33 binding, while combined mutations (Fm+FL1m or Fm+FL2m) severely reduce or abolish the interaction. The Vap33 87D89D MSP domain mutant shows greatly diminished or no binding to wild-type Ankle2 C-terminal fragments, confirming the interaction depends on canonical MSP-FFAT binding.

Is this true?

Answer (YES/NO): NO